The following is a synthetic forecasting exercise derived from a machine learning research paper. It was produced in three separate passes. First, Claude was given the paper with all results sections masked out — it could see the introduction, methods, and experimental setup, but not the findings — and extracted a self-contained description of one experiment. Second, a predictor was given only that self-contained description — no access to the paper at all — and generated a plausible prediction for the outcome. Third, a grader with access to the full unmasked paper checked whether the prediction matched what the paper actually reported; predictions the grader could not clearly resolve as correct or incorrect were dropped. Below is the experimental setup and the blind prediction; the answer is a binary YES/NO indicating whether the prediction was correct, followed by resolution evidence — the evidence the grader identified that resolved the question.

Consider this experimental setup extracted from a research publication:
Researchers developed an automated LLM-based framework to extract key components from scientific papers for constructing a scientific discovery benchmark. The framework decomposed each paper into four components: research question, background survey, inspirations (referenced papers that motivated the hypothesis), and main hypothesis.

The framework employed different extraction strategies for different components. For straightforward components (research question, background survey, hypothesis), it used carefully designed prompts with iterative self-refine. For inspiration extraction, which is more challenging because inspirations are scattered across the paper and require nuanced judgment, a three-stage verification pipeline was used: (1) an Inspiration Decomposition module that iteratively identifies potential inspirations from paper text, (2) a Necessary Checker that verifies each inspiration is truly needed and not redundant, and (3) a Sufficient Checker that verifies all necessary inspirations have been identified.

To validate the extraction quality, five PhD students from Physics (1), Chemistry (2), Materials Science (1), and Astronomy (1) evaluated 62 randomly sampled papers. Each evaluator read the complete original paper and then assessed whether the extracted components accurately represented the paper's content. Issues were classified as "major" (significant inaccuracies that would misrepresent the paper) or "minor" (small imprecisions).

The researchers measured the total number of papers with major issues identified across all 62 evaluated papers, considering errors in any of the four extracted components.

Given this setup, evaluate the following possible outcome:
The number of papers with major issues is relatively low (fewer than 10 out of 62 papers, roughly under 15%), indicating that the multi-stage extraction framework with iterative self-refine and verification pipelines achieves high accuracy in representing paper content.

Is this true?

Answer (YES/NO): YES